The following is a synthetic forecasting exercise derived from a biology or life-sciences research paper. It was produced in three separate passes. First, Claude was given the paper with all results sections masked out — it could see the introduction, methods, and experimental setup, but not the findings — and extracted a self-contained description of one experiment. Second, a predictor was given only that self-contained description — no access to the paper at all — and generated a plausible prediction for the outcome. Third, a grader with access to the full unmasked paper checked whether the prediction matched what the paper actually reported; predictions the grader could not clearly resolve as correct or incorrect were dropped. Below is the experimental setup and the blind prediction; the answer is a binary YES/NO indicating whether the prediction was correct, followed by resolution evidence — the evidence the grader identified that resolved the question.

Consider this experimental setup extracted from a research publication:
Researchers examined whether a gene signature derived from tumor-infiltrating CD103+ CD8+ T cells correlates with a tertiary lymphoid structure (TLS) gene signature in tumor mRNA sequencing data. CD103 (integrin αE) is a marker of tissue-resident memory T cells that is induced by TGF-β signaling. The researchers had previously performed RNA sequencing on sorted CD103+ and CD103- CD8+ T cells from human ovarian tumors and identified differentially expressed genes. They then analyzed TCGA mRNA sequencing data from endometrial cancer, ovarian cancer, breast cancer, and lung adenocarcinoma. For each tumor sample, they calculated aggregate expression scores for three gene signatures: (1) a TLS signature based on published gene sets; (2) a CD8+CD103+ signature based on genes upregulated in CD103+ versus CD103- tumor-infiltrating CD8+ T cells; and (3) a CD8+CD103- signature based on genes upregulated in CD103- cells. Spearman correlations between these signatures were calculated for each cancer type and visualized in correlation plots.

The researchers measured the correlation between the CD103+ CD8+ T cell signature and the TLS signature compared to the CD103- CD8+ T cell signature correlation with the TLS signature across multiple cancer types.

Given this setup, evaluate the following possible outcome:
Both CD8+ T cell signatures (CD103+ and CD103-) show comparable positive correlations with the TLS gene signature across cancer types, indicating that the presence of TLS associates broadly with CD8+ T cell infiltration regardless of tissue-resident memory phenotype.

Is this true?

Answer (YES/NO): NO